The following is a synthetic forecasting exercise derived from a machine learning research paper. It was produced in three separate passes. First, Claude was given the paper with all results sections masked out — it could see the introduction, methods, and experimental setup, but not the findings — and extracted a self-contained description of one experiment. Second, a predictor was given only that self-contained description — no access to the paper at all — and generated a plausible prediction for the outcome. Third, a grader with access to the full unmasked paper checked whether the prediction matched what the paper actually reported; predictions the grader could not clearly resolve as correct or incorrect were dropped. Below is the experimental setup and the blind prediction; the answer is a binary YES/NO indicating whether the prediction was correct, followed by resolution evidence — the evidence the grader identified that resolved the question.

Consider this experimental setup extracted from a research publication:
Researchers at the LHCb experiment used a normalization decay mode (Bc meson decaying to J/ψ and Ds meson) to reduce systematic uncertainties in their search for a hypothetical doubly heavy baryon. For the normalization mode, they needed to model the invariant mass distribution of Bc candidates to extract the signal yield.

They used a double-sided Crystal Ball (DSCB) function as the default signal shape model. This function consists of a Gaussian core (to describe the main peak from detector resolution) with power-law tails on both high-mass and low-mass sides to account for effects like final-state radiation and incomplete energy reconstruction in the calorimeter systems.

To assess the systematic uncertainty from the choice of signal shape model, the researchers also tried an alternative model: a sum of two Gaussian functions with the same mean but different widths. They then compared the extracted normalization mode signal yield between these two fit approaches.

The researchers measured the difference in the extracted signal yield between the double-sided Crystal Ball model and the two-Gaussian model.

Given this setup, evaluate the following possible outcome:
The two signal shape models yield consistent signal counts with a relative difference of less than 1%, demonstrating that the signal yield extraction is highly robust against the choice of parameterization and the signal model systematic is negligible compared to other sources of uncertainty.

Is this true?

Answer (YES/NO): YES